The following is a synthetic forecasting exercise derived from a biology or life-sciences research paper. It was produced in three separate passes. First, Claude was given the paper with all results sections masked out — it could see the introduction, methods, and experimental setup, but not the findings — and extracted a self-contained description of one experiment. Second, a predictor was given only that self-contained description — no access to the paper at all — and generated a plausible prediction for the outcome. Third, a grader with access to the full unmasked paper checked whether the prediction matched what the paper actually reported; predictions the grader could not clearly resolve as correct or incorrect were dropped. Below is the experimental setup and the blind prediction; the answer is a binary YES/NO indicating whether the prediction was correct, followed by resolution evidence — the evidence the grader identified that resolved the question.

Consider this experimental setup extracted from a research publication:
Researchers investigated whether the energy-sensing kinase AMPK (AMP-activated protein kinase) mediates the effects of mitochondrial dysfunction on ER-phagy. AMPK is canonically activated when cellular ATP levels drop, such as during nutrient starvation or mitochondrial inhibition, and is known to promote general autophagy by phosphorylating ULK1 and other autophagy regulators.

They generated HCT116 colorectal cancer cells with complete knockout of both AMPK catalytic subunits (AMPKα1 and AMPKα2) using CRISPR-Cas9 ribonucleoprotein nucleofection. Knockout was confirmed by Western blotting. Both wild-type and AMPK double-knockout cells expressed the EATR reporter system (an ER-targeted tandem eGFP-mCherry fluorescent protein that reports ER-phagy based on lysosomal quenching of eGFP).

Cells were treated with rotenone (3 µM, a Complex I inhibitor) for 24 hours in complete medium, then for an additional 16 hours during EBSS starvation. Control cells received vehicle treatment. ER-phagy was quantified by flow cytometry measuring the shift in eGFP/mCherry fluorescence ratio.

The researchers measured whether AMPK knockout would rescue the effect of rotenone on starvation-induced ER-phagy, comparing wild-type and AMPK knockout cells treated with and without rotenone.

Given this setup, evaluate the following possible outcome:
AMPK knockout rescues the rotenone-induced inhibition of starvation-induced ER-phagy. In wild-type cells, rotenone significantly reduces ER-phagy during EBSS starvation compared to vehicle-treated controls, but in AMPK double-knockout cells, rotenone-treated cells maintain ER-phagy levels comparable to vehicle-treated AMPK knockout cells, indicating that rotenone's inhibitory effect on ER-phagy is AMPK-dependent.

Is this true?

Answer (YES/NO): NO